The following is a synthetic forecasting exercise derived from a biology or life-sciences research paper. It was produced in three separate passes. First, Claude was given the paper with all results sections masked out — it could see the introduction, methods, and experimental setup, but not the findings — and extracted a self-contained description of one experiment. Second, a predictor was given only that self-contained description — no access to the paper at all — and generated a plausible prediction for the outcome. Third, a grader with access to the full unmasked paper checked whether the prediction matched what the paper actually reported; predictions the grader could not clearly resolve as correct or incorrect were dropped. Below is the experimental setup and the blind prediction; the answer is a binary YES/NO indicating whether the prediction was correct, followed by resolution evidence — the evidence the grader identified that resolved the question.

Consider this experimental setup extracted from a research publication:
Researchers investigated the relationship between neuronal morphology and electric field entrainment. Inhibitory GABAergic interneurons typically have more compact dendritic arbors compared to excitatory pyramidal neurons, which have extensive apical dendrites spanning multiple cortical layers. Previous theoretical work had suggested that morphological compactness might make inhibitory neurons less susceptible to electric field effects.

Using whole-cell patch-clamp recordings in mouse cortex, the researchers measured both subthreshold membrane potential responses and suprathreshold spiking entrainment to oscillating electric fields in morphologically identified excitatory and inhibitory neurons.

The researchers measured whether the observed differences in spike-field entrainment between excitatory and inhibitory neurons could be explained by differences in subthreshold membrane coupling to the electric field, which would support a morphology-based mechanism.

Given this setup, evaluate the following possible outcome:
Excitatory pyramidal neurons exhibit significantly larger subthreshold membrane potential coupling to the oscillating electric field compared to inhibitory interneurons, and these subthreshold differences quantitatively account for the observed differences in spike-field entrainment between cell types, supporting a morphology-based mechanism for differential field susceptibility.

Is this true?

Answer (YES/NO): NO